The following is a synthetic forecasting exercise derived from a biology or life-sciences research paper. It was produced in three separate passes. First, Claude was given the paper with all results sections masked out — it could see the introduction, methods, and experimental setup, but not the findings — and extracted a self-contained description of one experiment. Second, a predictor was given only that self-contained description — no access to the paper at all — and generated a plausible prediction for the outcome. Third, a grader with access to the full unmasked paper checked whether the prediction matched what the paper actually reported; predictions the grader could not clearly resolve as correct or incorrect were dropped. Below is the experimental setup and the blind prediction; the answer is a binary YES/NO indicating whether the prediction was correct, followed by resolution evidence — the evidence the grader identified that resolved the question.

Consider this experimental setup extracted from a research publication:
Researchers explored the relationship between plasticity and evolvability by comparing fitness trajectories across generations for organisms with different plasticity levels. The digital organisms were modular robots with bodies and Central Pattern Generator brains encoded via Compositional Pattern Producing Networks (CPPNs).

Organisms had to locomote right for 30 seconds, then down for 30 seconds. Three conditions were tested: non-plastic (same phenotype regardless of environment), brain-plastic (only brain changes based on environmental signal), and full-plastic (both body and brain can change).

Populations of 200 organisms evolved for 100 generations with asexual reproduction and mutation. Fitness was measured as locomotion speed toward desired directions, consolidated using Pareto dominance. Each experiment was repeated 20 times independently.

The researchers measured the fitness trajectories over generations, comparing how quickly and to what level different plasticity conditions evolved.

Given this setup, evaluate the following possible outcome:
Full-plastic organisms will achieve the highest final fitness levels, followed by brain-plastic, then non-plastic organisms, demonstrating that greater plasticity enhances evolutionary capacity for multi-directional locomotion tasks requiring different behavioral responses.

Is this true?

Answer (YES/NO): NO